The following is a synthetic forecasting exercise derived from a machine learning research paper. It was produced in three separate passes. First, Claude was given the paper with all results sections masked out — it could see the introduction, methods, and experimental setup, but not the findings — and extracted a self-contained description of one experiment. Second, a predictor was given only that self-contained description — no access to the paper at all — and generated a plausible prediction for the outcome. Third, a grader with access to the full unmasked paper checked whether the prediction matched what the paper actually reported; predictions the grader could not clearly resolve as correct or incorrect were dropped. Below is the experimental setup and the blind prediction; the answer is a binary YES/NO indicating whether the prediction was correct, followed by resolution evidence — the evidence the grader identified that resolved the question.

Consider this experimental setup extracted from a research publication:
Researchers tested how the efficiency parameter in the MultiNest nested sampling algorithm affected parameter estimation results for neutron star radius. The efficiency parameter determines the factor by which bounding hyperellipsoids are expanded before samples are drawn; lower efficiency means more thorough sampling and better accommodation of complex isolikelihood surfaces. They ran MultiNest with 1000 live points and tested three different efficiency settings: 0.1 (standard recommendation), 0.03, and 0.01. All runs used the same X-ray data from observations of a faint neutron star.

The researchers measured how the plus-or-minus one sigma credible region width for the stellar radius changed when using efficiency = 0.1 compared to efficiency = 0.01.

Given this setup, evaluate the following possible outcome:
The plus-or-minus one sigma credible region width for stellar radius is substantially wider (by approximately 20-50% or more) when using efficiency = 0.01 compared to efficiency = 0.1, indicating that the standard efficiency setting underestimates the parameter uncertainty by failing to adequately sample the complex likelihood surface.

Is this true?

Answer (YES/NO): YES